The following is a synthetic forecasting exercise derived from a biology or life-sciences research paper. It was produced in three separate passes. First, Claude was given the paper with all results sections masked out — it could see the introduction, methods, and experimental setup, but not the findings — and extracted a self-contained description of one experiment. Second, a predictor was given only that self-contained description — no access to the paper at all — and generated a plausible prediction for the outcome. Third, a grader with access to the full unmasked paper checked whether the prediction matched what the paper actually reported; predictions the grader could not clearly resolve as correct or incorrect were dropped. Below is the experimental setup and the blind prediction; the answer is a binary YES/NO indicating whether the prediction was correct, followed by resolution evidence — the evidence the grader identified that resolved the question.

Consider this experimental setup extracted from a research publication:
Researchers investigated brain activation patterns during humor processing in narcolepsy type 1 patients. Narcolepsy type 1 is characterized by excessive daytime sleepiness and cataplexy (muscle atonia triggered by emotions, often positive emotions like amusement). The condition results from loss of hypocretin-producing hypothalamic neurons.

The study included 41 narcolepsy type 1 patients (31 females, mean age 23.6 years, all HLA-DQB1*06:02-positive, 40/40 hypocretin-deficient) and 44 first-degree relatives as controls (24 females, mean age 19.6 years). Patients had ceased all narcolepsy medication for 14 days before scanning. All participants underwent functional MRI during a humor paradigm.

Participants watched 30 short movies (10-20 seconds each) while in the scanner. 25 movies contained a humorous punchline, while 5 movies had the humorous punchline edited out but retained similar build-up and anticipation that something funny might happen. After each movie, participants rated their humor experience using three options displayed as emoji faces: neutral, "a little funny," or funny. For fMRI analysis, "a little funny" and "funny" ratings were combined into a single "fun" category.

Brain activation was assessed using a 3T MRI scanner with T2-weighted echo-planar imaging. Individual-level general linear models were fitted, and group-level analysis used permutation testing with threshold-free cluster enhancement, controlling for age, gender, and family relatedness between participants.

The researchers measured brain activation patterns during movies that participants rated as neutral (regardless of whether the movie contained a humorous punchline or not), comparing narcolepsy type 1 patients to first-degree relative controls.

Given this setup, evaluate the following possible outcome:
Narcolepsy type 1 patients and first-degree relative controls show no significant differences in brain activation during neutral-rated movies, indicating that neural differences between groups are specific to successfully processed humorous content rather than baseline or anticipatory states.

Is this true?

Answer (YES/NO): NO